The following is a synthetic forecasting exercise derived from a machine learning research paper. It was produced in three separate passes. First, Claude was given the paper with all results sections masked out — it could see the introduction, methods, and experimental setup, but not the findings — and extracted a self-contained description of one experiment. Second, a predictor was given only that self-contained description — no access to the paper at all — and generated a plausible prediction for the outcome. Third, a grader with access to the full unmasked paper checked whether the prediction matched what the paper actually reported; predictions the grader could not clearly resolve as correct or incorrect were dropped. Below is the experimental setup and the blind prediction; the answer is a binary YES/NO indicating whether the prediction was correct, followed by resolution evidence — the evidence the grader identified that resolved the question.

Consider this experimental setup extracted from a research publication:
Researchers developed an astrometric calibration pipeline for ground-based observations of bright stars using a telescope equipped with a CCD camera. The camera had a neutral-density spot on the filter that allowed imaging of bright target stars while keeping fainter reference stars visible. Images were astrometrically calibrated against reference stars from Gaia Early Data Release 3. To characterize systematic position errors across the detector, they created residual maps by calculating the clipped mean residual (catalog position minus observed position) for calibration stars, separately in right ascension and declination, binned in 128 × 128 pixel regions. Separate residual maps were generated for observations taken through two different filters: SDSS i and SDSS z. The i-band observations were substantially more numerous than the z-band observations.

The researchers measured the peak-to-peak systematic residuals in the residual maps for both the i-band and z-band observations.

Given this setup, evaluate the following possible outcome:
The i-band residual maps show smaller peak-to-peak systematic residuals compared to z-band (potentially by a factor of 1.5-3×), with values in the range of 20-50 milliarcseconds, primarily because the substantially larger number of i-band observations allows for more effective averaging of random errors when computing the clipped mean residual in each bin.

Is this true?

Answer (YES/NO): NO